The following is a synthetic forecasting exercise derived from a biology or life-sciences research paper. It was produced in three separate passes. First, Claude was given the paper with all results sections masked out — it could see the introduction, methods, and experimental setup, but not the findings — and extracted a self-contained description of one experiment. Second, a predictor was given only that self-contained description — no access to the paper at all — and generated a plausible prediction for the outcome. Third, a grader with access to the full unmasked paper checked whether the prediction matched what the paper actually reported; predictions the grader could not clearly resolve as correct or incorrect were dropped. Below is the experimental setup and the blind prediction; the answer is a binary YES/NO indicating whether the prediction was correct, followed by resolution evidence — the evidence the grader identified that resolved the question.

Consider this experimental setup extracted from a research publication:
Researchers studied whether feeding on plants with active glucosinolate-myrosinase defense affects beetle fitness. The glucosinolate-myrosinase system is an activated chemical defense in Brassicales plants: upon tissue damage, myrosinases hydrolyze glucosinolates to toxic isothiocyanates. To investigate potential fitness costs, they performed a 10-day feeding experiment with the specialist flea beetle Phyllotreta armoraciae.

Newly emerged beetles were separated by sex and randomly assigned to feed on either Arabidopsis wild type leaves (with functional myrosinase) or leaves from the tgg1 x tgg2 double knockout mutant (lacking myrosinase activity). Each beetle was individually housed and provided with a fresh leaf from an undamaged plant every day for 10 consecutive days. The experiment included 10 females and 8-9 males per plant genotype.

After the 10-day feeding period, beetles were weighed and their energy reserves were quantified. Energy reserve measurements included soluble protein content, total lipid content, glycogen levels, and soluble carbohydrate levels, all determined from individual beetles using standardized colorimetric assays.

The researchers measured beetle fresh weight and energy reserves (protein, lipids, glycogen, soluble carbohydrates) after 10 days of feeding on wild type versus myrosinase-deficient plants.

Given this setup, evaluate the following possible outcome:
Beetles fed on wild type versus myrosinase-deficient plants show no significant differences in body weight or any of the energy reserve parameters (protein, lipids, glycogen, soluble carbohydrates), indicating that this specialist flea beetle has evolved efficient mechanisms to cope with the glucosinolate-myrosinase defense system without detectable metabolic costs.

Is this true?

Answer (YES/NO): YES